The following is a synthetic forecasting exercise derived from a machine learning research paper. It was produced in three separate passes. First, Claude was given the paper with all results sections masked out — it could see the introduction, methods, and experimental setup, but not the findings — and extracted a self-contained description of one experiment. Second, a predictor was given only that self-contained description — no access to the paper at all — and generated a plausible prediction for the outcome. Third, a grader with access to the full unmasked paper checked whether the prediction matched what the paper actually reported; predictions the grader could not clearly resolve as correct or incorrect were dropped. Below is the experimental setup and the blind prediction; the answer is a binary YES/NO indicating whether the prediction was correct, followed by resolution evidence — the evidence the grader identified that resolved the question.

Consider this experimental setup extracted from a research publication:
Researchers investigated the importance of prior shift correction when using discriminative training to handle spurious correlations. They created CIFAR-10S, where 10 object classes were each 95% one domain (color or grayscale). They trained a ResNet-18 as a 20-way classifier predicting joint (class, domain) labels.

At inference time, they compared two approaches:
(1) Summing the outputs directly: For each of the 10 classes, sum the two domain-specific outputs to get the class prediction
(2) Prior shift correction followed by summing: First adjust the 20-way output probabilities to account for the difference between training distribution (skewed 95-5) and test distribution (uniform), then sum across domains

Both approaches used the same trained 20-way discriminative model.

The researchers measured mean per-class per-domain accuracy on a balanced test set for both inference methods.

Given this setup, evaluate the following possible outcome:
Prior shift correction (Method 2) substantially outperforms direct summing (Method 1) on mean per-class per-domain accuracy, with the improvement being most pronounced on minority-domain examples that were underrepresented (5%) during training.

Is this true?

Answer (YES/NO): NO